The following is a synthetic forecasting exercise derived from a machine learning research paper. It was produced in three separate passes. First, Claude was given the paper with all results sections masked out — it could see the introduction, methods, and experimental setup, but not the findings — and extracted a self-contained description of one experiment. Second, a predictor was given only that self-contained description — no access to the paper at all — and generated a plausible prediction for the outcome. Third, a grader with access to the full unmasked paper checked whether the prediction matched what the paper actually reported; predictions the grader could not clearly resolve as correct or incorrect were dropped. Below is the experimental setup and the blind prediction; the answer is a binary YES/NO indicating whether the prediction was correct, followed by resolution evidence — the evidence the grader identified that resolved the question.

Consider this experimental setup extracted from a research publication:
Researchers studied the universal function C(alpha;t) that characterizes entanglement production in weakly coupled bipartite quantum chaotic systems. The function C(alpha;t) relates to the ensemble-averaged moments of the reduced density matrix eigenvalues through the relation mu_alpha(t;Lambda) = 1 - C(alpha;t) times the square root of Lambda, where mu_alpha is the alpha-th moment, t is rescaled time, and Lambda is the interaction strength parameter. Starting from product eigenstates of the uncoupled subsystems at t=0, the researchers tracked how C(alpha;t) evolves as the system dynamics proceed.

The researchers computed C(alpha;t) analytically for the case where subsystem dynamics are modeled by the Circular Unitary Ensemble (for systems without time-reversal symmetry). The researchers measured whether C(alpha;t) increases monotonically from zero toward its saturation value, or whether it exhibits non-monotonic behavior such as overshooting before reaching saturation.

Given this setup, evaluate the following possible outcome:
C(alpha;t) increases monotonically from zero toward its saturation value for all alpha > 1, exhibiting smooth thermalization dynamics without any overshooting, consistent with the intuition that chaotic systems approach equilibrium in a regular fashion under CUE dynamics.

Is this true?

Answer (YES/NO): NO